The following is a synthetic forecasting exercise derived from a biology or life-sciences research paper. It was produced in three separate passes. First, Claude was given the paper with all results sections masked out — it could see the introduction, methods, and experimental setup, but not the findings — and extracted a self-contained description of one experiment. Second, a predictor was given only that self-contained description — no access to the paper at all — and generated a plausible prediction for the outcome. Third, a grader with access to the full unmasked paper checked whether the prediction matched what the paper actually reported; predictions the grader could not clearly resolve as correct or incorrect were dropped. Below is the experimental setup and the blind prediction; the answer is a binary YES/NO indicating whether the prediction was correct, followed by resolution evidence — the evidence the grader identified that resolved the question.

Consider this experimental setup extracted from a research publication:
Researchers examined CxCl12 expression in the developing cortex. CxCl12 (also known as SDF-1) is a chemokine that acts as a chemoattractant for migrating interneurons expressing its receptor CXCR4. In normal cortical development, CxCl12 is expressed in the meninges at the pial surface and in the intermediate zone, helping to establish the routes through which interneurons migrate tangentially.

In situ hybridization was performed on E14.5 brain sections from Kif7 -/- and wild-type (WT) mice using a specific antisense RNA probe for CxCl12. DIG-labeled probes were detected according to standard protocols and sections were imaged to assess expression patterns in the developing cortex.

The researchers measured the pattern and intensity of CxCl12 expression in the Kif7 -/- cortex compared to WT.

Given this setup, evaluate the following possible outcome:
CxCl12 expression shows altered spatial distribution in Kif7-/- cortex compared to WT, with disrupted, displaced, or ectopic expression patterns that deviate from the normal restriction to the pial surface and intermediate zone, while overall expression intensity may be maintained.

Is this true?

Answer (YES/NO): NO